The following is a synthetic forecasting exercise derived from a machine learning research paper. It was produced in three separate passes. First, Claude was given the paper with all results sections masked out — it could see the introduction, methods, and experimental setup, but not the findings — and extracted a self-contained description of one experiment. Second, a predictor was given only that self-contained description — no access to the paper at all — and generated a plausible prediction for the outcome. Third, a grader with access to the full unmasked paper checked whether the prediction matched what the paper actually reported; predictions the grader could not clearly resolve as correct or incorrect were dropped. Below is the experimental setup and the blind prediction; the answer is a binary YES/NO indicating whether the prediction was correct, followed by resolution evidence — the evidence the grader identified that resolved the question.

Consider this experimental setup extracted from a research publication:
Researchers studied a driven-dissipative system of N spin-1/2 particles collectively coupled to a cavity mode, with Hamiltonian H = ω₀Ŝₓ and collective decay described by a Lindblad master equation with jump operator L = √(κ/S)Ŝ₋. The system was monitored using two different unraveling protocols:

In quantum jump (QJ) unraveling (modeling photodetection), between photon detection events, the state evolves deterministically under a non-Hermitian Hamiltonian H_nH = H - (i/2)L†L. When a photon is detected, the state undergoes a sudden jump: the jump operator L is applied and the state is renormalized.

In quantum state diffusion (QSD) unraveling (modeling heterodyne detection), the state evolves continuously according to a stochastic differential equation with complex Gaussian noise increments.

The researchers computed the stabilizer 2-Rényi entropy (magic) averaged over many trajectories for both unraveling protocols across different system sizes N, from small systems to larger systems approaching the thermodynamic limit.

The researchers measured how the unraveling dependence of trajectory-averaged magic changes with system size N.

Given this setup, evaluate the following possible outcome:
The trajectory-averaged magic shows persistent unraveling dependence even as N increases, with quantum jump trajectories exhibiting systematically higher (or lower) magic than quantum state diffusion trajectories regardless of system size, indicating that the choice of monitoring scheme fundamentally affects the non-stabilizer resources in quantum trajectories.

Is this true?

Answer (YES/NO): NO